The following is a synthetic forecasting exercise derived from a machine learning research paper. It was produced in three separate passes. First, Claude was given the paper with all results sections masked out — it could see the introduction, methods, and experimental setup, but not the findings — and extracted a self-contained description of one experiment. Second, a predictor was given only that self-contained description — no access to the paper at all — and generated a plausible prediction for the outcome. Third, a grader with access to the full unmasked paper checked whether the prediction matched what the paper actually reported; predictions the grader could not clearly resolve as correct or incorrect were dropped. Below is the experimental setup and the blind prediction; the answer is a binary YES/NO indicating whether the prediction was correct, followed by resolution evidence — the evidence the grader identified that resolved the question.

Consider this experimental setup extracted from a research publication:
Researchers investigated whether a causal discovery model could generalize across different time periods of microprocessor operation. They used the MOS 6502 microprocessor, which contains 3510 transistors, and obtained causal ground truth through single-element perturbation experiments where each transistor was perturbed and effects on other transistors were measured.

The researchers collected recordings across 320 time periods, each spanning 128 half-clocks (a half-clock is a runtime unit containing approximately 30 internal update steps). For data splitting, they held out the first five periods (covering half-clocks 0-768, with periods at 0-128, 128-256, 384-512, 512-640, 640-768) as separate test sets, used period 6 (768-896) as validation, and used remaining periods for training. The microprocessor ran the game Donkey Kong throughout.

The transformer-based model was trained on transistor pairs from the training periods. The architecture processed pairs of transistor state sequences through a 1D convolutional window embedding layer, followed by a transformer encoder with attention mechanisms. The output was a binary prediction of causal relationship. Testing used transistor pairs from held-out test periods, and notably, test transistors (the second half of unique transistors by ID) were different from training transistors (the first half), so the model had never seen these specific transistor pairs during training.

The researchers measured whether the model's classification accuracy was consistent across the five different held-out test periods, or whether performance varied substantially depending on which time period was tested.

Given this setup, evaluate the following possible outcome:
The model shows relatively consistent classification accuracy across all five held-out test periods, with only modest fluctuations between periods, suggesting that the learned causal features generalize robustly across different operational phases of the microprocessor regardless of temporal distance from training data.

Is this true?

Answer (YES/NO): NO